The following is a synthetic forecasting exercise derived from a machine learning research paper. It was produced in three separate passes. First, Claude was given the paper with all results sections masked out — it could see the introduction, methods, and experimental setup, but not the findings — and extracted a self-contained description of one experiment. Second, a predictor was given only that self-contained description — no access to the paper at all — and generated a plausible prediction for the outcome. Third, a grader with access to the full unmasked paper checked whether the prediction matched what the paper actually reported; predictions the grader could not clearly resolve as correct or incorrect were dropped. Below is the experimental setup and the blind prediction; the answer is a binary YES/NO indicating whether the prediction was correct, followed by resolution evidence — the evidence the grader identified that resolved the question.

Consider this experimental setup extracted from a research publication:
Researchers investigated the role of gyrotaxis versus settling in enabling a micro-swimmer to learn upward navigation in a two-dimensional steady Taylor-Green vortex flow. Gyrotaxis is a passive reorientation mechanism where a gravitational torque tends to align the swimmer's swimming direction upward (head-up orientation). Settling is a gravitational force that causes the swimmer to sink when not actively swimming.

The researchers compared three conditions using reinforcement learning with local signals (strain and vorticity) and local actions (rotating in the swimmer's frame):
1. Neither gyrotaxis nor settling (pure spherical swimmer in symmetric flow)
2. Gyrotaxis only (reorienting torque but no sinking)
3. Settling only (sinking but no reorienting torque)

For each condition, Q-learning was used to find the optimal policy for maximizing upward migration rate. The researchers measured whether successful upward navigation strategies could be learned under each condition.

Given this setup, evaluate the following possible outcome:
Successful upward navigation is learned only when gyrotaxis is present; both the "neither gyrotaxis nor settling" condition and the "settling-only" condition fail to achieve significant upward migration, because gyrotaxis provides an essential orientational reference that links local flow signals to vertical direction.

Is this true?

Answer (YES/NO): NO